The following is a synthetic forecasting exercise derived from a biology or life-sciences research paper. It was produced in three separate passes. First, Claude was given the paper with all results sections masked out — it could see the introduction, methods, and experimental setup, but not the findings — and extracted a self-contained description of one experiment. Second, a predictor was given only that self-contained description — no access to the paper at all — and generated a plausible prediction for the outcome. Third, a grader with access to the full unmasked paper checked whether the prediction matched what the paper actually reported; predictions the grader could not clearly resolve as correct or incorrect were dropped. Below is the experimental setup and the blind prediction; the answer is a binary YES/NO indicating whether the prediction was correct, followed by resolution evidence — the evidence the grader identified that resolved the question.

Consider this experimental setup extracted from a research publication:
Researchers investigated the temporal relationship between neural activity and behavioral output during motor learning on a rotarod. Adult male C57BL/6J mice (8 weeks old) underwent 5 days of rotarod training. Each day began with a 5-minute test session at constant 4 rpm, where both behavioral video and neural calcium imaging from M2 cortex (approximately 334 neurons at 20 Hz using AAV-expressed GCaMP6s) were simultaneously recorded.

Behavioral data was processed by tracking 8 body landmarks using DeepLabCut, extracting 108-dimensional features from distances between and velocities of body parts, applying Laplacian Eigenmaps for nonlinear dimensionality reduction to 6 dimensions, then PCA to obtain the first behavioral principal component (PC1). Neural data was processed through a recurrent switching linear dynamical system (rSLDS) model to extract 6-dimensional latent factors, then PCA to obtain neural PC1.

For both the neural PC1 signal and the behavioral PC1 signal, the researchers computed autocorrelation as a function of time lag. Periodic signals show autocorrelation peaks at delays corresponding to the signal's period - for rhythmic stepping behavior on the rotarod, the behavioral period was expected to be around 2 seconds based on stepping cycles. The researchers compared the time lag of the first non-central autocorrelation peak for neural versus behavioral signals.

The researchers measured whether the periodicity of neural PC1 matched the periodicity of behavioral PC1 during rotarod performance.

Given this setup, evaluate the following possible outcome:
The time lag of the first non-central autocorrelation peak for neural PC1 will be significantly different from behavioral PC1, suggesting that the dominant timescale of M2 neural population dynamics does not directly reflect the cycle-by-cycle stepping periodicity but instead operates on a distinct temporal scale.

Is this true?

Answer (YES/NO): YES